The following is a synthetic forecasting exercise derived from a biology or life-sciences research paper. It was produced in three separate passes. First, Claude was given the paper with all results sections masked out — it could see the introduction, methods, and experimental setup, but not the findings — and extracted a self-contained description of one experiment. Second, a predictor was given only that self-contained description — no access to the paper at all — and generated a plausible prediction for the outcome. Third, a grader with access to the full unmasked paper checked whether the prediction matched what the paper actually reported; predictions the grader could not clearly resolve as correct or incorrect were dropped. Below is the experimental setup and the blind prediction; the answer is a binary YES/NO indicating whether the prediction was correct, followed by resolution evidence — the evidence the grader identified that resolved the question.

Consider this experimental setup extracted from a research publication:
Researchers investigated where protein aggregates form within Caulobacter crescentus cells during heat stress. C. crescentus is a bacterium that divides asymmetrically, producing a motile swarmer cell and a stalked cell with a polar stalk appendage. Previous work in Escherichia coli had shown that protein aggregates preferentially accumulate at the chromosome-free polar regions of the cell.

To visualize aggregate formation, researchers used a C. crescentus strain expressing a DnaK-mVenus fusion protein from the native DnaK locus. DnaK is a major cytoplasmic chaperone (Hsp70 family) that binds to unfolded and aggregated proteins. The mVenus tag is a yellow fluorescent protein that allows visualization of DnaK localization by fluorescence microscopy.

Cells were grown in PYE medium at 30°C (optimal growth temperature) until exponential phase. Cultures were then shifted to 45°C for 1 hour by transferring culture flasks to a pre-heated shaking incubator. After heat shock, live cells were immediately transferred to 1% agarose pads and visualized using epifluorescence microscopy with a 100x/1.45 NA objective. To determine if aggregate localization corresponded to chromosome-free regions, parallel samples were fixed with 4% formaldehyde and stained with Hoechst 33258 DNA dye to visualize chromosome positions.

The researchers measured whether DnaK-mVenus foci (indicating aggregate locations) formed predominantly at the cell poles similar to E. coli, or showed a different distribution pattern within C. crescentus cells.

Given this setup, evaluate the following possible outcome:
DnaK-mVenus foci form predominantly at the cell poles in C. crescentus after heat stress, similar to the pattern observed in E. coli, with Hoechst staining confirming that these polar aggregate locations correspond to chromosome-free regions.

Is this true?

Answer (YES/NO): NO